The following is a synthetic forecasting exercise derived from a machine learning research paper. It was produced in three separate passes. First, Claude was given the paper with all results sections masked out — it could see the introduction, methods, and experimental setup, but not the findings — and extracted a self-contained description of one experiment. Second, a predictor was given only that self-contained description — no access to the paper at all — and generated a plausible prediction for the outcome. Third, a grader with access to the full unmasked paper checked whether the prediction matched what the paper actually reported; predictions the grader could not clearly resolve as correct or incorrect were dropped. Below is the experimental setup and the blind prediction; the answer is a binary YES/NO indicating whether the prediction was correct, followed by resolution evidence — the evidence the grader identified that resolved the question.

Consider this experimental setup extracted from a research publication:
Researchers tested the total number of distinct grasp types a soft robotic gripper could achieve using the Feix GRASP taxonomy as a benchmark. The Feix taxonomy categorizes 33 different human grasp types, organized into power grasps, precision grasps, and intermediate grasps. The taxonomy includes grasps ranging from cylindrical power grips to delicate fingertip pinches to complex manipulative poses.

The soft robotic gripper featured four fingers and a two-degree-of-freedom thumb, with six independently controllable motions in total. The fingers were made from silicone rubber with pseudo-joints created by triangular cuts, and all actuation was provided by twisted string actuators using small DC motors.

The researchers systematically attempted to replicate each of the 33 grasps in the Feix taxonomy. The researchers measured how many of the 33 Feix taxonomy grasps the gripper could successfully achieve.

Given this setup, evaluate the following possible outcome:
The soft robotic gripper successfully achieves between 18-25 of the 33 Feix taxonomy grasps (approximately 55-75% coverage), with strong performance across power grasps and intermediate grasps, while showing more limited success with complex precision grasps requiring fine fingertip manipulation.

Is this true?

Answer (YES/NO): NO